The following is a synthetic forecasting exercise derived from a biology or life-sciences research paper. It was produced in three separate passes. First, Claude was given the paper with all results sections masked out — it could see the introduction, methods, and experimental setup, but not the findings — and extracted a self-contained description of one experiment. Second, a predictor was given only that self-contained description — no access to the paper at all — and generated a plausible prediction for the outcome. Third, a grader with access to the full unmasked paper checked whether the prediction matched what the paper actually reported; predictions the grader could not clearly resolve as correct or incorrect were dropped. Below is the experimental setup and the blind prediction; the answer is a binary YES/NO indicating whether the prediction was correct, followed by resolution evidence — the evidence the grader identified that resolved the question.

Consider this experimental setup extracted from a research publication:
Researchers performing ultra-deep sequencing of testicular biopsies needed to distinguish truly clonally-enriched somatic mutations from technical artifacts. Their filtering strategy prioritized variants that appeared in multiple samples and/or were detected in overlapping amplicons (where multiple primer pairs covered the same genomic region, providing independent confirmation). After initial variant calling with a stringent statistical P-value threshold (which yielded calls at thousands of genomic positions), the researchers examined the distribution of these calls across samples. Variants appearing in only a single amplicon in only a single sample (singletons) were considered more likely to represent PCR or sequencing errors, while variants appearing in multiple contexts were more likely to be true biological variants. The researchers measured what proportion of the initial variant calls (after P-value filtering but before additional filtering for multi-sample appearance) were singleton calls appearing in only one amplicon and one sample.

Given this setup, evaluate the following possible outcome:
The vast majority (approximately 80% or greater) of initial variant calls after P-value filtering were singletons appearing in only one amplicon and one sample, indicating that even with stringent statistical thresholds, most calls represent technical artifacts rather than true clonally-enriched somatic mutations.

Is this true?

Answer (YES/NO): YES